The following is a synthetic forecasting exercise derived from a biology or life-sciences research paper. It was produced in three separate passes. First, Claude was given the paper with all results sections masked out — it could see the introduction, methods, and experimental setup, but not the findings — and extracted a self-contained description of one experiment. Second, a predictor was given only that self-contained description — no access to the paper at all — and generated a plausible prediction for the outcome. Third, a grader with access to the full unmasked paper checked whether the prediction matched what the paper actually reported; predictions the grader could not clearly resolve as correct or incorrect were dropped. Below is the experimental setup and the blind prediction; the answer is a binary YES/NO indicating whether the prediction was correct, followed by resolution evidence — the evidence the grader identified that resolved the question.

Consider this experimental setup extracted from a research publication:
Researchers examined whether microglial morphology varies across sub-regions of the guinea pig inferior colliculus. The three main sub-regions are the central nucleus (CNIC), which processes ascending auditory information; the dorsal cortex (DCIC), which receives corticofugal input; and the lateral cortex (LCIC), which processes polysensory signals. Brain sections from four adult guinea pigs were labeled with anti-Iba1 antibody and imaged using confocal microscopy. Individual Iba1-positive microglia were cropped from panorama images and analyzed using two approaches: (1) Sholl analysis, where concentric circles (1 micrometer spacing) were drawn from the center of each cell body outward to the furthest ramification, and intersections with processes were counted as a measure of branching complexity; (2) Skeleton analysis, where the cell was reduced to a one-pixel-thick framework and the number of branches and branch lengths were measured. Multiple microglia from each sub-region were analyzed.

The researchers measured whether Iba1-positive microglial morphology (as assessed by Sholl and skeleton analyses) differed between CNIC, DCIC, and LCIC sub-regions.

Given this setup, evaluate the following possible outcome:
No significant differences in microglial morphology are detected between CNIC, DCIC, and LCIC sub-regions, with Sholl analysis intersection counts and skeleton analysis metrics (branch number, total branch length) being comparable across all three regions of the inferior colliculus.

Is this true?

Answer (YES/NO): NO